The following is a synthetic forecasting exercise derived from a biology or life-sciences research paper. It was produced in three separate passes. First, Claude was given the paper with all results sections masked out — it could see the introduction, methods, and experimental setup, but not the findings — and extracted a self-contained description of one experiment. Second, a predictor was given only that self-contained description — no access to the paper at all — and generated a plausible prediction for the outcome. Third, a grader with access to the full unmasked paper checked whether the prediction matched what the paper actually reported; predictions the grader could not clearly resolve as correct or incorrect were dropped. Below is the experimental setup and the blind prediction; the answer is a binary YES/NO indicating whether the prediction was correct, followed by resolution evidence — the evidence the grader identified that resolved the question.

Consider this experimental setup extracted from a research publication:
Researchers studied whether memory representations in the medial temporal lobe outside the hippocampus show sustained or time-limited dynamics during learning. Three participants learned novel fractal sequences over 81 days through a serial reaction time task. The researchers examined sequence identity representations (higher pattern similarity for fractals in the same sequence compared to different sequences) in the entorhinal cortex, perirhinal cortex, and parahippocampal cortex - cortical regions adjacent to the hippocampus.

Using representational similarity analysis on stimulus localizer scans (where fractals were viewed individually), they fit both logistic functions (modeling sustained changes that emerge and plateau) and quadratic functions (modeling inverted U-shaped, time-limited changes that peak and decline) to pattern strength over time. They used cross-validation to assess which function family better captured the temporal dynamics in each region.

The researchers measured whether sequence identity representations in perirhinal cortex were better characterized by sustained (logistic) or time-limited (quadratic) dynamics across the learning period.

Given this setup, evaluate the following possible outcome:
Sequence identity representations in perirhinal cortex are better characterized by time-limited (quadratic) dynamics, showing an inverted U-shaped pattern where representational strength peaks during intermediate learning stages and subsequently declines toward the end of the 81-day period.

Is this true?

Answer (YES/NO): NO